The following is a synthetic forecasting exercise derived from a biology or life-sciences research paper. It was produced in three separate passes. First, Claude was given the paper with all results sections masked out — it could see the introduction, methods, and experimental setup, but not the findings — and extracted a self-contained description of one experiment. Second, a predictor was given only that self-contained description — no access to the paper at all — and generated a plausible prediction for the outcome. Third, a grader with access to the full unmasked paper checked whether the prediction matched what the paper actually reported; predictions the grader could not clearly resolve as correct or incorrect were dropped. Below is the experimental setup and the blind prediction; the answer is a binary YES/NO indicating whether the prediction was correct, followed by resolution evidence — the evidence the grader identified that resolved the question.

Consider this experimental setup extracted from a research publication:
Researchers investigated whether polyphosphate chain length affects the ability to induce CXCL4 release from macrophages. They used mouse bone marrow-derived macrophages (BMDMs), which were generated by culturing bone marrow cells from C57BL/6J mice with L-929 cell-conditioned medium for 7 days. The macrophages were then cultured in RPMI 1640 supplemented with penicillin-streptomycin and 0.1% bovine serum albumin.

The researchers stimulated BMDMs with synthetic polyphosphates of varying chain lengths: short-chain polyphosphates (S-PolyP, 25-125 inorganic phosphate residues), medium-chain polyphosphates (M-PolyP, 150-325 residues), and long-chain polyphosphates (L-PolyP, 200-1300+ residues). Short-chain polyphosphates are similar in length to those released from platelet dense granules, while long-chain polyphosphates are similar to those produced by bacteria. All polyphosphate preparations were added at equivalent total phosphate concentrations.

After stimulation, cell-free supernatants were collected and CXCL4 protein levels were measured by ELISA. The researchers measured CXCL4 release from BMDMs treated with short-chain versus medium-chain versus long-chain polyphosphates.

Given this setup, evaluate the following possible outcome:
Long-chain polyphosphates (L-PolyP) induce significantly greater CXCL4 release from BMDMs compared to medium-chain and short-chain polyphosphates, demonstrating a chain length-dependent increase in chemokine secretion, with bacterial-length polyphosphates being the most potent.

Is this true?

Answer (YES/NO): YES